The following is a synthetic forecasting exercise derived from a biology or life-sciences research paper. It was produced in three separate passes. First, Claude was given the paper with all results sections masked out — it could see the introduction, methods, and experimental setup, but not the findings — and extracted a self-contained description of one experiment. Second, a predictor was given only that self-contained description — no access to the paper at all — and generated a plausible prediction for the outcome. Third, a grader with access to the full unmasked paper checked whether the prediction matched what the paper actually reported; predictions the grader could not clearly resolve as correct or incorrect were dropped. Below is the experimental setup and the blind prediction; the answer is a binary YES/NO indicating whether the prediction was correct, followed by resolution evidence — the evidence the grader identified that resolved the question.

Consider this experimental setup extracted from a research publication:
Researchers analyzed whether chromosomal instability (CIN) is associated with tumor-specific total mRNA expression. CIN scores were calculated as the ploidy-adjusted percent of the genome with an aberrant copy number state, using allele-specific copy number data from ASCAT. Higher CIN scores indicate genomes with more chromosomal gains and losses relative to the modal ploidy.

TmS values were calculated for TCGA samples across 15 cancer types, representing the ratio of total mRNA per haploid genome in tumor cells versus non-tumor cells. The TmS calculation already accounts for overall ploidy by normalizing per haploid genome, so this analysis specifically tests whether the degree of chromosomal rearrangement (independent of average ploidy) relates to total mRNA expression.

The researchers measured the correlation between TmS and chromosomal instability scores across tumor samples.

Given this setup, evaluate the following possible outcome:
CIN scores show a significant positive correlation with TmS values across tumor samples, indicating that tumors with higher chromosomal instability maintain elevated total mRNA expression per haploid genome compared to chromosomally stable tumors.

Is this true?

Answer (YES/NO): NO